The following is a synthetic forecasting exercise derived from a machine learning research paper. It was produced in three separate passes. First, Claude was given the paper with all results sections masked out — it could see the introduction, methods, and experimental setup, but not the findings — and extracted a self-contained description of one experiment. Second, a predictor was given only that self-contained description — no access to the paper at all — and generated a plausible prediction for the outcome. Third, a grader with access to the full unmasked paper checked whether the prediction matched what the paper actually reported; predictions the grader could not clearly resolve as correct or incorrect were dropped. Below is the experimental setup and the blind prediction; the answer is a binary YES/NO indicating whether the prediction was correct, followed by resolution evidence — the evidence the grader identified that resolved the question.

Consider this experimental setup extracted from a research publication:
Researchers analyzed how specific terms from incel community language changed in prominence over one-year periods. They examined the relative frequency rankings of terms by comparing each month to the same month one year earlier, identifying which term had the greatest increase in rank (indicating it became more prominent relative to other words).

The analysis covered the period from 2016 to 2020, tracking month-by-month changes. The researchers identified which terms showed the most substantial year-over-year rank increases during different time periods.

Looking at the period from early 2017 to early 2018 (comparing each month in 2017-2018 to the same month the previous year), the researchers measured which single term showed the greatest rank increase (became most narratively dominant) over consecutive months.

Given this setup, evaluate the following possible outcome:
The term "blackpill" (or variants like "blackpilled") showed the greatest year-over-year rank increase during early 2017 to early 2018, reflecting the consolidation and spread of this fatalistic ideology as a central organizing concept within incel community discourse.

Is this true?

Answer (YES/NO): NO